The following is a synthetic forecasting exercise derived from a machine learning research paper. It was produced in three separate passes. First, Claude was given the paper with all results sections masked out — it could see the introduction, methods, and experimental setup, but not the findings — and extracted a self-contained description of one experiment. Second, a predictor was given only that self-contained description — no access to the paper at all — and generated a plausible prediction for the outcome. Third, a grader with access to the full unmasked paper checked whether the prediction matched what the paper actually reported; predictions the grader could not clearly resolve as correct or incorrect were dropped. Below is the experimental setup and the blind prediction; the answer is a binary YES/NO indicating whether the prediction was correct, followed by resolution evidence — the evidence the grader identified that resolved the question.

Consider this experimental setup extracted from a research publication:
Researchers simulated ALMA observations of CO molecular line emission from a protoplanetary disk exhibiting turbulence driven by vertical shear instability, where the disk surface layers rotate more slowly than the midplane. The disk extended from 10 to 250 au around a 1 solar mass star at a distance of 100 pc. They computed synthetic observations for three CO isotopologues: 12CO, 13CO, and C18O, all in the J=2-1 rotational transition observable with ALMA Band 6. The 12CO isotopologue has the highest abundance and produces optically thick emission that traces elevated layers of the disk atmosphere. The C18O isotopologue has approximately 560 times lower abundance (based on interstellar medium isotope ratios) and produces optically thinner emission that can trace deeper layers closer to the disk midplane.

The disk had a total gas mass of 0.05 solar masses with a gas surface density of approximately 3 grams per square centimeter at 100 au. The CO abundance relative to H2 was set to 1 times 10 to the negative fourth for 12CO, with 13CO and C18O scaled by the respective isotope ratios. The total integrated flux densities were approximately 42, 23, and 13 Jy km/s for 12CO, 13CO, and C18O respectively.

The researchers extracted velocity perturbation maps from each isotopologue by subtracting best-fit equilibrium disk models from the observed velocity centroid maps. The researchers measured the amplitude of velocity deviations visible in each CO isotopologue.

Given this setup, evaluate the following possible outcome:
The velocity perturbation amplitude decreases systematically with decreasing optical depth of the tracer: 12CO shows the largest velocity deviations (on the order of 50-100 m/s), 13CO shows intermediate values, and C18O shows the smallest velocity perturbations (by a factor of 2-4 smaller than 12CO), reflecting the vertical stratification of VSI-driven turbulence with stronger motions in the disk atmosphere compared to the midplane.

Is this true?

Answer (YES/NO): NO